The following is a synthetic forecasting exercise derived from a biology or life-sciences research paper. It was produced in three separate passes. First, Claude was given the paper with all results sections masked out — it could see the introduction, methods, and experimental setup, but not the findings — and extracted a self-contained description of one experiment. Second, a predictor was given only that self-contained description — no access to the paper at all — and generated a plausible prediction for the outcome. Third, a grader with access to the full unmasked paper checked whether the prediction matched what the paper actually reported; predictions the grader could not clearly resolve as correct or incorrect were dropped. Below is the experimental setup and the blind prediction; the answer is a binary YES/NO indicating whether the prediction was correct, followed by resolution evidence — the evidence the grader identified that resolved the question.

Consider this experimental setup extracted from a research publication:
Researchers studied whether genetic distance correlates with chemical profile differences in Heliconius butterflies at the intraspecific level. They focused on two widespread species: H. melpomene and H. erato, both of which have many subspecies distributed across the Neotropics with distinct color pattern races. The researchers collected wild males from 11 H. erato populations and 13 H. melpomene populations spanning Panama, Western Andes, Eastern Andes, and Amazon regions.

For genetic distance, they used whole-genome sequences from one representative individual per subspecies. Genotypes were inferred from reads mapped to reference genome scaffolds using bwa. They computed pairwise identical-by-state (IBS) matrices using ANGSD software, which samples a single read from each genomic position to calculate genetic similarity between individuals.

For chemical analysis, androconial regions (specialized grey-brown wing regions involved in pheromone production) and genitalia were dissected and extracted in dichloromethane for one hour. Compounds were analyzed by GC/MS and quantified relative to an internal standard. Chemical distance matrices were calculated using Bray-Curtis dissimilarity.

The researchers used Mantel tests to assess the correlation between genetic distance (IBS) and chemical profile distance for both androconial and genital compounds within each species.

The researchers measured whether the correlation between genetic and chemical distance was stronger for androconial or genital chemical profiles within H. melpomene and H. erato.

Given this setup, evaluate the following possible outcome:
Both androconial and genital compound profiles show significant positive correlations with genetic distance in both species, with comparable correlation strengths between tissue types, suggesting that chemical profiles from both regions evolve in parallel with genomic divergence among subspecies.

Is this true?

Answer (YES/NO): NO